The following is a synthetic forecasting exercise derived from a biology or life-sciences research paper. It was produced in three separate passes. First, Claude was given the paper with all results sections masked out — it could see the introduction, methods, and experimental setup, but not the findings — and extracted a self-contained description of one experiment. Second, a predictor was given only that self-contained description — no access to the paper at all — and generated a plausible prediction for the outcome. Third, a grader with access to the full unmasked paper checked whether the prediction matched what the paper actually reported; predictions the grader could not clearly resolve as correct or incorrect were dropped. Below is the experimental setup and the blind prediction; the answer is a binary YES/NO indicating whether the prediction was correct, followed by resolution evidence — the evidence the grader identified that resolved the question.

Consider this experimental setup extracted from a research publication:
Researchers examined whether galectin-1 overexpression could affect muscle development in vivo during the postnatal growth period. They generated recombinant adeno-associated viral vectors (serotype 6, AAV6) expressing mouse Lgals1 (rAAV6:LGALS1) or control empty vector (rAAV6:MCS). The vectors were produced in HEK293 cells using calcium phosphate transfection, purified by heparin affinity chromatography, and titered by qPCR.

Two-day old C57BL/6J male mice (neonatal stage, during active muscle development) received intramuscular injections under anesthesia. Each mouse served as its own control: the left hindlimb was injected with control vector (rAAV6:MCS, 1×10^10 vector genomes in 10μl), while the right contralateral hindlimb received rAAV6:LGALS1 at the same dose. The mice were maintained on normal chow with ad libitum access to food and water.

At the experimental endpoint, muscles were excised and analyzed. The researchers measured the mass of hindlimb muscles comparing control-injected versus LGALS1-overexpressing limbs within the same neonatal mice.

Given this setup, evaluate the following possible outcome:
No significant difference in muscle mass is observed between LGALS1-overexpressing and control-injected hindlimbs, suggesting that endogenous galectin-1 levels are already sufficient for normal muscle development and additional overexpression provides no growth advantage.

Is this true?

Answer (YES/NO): NO